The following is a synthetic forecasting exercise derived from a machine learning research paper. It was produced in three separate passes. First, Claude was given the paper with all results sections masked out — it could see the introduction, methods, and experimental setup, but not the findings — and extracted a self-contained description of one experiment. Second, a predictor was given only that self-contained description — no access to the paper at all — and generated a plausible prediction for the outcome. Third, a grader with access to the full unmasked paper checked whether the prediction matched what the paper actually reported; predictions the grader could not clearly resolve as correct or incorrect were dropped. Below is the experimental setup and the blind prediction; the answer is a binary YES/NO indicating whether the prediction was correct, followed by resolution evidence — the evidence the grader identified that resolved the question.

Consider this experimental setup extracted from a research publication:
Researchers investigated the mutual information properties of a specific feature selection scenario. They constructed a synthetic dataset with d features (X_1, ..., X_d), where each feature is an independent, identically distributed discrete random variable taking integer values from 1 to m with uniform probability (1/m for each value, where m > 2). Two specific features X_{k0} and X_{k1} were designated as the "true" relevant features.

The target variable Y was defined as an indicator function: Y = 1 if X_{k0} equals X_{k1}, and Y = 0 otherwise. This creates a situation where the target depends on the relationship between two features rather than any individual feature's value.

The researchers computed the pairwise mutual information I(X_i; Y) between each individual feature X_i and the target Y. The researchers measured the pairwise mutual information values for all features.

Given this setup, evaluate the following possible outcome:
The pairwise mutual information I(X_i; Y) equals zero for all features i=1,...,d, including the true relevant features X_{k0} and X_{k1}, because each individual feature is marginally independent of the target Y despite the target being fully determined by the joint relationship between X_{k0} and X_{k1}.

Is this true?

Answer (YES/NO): YES